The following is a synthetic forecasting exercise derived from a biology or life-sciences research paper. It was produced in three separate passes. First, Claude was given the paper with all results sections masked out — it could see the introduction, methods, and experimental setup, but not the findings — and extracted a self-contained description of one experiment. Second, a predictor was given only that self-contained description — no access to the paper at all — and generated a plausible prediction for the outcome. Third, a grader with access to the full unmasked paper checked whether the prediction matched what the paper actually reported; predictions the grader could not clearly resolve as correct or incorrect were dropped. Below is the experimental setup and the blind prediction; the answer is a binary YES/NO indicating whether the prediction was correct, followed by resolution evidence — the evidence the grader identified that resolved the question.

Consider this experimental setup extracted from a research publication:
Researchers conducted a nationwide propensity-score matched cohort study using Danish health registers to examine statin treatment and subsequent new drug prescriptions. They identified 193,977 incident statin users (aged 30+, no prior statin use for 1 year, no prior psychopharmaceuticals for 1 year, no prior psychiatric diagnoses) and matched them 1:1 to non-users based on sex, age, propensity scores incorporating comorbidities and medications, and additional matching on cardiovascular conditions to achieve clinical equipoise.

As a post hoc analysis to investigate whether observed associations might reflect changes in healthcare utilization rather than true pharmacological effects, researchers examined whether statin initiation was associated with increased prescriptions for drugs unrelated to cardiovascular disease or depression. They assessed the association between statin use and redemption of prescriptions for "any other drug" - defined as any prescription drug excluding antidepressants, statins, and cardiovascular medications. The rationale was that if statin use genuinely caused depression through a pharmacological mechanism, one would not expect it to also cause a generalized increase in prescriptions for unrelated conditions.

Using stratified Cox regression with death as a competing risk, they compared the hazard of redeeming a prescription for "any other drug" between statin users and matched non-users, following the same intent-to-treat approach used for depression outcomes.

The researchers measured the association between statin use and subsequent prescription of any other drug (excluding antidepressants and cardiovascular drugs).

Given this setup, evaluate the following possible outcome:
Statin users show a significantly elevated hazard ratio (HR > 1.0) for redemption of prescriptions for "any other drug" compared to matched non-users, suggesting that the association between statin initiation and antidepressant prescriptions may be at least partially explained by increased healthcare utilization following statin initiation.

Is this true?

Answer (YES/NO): YES